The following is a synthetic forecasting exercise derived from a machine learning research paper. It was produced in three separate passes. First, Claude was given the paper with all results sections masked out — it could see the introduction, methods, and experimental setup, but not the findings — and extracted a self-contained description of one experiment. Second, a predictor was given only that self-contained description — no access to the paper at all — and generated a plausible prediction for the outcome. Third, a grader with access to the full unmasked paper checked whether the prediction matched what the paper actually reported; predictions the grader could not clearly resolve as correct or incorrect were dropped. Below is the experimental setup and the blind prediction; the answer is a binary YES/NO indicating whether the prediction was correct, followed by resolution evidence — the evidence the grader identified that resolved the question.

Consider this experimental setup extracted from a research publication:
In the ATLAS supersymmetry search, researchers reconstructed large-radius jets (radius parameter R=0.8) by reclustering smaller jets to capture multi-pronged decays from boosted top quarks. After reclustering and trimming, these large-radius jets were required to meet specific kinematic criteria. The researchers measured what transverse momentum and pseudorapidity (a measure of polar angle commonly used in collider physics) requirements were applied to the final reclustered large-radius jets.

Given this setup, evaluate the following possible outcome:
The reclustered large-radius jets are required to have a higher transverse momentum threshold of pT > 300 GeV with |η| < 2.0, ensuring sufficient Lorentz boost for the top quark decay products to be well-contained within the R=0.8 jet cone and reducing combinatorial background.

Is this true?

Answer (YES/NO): NO